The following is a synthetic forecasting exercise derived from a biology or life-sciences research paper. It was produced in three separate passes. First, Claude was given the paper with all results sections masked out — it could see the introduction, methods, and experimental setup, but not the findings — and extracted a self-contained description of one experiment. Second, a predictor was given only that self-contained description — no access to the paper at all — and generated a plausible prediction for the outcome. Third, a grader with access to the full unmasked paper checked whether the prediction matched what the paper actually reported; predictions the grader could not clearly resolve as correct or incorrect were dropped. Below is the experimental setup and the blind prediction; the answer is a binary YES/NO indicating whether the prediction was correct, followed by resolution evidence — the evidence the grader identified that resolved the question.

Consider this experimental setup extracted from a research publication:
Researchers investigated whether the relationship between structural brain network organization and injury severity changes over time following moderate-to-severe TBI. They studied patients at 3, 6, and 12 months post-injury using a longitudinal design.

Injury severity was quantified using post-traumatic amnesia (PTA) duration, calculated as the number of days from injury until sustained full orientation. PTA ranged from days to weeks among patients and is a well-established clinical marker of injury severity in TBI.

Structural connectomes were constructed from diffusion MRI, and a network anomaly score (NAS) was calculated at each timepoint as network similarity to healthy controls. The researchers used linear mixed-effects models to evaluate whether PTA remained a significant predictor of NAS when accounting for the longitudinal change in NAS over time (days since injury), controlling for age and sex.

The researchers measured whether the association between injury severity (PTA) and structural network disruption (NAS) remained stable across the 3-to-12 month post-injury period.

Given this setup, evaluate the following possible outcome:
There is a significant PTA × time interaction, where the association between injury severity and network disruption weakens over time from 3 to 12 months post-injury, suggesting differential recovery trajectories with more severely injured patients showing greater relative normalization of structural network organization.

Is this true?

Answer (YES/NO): NO